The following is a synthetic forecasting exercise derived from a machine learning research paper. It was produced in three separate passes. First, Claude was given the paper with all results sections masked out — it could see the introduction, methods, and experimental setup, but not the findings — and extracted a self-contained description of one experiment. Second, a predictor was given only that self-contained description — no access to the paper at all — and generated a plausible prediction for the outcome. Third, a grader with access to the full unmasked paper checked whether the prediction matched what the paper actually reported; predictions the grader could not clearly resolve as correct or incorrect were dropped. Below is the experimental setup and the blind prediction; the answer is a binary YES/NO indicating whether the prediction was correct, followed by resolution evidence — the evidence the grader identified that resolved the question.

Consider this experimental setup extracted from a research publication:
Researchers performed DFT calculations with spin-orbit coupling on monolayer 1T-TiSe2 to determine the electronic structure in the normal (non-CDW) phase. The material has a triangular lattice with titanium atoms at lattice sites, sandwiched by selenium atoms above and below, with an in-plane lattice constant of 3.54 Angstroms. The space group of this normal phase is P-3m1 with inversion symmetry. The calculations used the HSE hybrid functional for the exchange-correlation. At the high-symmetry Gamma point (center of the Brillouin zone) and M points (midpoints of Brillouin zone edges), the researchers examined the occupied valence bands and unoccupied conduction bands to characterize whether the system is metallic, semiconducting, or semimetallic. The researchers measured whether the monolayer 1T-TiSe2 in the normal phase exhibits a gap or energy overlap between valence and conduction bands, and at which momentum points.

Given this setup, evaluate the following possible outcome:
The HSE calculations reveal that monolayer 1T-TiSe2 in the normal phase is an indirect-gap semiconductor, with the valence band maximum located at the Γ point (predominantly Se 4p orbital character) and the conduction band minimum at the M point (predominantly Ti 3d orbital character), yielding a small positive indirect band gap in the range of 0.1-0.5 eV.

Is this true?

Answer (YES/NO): NO